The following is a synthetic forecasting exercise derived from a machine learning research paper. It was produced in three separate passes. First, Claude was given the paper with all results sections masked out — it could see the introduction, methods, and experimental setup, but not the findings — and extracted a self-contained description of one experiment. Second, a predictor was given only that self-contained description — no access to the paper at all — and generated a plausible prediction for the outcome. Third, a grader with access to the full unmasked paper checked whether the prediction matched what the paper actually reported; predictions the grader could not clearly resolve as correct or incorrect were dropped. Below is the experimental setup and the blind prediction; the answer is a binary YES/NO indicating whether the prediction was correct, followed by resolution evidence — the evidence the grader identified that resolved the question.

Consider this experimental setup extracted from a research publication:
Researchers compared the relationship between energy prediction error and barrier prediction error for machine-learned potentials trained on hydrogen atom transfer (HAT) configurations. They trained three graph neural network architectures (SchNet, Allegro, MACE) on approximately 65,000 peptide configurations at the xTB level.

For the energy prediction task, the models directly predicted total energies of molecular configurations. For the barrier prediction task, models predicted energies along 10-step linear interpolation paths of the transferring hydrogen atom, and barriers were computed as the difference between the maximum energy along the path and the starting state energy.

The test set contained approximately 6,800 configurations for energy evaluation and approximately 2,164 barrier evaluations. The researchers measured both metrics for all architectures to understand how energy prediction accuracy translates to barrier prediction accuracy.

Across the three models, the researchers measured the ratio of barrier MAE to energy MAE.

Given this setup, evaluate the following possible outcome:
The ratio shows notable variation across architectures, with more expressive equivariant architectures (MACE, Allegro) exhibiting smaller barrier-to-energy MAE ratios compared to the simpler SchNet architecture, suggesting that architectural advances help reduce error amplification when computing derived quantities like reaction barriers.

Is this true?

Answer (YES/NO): NO